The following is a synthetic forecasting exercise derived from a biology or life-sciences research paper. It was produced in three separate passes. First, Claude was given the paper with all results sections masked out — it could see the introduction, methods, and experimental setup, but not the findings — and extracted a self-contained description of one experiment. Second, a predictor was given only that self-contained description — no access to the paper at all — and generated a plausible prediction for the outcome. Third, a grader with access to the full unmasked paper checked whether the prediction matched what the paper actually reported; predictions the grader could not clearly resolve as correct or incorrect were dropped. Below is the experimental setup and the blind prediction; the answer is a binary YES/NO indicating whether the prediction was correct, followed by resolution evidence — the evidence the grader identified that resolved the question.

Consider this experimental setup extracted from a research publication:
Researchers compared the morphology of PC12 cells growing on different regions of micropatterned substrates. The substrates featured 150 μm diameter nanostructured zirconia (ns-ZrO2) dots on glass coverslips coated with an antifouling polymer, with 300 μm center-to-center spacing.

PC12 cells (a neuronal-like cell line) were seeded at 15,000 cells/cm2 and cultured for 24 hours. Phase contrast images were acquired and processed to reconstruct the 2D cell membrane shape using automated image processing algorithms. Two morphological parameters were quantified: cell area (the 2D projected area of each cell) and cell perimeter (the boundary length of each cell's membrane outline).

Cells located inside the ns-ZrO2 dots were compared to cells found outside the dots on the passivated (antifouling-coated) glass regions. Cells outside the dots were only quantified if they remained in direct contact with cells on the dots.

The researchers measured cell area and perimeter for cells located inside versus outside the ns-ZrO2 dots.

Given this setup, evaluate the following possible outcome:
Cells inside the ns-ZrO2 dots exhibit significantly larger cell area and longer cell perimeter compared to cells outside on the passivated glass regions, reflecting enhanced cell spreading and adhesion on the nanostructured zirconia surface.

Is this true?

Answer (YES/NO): YES